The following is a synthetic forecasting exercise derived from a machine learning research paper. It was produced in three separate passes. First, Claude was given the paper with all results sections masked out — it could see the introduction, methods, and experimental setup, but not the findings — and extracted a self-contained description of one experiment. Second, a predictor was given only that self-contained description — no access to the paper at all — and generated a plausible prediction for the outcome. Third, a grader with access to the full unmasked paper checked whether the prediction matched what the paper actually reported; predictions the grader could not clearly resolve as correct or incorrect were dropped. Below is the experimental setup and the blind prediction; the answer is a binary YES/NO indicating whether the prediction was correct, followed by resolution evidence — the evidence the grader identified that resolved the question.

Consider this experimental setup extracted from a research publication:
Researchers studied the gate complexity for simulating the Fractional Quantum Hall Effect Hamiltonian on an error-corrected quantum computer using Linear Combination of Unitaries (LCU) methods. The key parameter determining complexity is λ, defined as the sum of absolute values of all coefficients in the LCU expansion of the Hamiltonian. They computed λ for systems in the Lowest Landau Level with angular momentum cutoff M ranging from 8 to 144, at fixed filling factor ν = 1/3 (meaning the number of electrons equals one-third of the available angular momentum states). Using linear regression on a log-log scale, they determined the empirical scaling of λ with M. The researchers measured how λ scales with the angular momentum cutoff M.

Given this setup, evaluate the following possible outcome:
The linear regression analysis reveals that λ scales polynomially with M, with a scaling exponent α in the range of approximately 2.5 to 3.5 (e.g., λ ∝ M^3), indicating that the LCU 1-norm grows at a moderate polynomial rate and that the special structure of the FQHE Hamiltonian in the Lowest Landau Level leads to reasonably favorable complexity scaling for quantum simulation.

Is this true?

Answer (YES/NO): YES